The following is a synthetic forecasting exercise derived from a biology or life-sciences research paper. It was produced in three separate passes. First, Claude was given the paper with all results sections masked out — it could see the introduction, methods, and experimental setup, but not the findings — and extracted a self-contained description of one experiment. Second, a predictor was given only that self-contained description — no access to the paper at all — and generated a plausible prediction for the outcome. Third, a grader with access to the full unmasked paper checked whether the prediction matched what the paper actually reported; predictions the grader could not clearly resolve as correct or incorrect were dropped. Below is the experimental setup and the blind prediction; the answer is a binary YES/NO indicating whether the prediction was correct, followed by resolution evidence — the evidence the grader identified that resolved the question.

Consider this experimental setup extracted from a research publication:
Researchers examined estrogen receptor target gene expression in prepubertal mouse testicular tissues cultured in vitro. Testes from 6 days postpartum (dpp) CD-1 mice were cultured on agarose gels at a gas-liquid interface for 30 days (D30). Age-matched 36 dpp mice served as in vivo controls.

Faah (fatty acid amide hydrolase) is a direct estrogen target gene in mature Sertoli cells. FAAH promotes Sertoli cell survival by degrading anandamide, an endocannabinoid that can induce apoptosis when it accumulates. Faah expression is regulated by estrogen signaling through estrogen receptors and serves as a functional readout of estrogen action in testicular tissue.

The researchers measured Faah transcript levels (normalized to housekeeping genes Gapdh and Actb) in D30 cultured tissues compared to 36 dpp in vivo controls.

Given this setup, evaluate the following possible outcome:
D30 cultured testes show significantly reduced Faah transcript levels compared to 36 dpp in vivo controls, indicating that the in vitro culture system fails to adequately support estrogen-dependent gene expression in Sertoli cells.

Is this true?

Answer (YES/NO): YES